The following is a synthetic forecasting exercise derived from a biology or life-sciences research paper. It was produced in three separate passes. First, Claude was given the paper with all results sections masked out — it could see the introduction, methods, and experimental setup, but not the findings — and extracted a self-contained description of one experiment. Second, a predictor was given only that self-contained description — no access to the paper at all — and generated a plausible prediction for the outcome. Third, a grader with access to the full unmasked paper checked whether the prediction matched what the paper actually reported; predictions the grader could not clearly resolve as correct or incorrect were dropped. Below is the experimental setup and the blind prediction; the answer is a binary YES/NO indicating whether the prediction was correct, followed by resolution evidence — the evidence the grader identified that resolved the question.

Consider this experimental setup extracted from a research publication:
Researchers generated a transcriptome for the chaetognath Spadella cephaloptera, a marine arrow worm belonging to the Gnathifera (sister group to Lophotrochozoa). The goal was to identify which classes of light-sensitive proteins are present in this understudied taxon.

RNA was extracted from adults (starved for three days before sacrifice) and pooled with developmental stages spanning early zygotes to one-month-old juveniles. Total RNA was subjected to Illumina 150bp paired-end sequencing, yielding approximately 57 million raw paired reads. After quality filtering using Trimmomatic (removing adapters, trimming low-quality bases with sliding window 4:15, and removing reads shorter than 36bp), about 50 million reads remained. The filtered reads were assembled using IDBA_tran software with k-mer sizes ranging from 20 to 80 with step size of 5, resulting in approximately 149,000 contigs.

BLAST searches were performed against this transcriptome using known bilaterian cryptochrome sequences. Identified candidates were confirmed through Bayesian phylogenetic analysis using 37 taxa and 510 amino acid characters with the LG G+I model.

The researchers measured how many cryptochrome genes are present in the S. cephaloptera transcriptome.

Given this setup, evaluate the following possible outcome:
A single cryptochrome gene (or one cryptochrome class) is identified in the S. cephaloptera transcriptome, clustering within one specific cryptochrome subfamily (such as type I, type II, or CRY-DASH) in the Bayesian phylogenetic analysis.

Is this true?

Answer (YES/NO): YES